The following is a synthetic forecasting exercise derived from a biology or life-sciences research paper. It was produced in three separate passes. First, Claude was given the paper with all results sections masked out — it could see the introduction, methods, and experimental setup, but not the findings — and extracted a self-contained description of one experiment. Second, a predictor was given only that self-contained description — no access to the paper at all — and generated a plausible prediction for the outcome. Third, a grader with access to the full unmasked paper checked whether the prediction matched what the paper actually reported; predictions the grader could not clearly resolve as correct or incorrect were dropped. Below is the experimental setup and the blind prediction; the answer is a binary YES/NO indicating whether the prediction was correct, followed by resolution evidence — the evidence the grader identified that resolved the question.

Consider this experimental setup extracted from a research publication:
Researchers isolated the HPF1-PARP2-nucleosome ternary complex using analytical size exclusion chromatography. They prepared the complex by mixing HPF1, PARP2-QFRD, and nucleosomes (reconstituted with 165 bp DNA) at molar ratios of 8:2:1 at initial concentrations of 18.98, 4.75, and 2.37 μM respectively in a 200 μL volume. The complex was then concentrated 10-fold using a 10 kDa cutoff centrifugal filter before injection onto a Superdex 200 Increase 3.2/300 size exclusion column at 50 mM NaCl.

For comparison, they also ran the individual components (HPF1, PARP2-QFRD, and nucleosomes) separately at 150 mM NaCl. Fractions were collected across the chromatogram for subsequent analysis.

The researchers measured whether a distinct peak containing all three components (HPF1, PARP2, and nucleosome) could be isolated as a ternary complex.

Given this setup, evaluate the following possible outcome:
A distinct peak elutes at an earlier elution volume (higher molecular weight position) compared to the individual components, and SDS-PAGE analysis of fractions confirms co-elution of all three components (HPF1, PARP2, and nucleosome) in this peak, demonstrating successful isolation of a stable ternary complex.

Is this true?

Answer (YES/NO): NO